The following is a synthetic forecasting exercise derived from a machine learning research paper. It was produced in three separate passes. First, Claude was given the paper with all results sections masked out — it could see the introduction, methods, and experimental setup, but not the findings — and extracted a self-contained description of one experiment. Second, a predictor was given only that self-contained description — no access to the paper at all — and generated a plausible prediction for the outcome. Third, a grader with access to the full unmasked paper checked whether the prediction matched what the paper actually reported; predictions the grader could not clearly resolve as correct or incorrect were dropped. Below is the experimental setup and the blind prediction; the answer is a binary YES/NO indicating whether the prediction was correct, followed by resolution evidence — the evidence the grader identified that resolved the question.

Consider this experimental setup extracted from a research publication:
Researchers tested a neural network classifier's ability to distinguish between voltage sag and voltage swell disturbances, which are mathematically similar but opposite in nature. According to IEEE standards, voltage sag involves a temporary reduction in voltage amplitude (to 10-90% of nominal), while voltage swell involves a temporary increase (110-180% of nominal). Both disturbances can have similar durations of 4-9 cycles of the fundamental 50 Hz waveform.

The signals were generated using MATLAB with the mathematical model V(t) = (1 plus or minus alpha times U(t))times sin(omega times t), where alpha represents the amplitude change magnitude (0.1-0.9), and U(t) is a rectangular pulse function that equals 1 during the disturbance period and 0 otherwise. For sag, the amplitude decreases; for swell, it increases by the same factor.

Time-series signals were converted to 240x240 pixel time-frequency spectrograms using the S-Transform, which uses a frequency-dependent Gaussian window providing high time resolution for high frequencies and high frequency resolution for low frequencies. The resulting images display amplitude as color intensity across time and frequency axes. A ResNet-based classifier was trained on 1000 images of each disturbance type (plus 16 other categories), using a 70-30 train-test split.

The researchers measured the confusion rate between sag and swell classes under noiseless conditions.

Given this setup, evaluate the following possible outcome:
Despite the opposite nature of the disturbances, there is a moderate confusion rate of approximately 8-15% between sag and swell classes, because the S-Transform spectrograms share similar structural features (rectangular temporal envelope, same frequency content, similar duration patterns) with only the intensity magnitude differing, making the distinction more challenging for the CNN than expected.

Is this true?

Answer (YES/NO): NO